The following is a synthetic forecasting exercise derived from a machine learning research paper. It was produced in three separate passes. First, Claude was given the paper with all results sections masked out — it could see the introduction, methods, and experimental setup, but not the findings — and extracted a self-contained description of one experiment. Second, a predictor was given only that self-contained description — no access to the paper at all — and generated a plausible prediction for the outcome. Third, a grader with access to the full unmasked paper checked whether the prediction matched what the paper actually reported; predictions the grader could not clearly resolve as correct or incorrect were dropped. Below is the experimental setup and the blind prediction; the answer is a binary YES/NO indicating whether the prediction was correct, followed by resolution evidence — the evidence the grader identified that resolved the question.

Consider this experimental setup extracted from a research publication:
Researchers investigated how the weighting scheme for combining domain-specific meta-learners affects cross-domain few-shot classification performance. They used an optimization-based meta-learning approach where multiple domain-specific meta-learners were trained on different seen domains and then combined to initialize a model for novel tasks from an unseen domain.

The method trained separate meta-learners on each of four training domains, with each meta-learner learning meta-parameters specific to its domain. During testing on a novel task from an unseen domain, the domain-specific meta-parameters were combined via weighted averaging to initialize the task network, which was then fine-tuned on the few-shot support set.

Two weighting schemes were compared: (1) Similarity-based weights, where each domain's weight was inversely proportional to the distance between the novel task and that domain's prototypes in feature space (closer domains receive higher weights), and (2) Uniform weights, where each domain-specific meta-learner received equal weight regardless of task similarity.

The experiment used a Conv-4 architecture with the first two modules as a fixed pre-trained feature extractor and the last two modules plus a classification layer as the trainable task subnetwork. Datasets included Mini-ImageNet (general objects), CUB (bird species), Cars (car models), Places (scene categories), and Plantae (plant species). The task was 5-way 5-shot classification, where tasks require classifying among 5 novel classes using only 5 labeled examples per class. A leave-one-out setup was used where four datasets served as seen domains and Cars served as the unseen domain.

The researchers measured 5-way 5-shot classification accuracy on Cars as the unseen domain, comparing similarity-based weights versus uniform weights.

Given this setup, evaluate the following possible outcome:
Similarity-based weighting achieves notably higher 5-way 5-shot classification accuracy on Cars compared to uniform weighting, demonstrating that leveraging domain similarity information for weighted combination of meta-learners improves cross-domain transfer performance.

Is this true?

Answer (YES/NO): YES